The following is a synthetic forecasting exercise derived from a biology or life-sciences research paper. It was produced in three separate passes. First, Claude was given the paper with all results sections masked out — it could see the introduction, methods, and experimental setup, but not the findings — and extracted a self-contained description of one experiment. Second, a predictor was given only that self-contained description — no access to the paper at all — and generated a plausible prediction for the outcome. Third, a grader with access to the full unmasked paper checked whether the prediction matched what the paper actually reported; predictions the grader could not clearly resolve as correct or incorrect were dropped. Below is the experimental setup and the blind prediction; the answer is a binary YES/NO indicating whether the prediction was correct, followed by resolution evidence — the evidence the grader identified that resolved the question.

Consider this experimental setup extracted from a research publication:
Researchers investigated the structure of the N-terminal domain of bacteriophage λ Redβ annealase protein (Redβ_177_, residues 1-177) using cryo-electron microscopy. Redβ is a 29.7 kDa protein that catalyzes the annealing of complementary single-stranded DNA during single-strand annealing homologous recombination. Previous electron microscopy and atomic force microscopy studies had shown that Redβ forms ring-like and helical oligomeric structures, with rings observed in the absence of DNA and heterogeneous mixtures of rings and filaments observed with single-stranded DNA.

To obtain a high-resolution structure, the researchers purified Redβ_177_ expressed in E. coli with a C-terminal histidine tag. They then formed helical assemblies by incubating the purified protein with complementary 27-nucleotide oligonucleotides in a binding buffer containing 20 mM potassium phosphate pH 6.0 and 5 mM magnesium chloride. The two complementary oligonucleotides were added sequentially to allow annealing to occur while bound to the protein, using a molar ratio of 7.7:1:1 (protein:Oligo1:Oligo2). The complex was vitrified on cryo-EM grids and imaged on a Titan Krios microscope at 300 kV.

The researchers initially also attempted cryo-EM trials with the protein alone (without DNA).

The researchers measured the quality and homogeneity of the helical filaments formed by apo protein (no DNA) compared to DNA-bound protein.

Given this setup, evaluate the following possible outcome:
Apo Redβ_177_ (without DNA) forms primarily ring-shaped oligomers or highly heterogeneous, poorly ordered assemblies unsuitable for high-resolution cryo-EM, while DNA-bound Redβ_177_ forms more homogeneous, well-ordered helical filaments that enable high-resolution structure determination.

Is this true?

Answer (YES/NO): NO